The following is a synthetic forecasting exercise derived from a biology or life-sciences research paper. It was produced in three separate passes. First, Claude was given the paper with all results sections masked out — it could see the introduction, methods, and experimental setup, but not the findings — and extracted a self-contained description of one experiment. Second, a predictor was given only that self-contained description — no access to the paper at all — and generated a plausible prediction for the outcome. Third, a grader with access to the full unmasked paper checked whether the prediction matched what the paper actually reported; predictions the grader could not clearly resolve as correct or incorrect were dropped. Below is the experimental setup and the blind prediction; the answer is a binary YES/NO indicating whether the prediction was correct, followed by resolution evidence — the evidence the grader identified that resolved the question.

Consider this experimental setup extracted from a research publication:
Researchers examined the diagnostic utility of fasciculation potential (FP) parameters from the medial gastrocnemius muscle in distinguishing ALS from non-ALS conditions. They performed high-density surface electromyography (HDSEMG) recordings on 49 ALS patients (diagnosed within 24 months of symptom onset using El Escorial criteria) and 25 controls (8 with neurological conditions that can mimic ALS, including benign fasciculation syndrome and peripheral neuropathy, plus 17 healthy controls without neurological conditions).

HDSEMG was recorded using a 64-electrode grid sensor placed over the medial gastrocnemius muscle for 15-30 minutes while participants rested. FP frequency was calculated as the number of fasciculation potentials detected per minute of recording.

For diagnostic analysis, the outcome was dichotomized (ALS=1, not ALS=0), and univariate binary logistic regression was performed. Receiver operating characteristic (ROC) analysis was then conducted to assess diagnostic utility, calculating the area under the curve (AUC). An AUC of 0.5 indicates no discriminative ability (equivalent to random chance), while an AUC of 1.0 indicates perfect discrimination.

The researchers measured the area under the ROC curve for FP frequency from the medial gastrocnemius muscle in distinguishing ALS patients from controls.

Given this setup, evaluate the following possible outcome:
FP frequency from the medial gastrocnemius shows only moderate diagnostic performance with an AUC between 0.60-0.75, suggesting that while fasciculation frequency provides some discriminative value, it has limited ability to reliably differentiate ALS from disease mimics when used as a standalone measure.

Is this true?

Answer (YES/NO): YES